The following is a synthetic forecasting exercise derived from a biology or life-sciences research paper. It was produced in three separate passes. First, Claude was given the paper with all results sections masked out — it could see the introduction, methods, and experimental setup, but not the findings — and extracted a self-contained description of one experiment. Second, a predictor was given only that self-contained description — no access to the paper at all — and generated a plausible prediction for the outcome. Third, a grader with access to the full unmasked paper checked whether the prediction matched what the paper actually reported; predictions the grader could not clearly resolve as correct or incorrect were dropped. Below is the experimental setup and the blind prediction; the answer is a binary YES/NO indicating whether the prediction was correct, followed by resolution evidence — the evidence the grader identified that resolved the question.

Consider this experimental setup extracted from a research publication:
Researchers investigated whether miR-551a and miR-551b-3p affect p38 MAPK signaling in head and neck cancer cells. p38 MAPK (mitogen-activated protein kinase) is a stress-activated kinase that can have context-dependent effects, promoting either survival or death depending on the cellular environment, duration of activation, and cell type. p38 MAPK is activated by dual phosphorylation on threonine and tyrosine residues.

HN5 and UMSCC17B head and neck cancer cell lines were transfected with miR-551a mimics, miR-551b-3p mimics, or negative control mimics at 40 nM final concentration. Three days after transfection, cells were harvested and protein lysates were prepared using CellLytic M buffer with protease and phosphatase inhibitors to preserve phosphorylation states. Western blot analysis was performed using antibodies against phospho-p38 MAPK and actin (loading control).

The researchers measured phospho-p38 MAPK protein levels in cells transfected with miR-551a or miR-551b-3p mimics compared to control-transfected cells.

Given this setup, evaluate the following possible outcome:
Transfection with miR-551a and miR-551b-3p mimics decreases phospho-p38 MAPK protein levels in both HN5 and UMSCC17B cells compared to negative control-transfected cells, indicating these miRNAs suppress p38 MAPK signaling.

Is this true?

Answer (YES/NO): NO